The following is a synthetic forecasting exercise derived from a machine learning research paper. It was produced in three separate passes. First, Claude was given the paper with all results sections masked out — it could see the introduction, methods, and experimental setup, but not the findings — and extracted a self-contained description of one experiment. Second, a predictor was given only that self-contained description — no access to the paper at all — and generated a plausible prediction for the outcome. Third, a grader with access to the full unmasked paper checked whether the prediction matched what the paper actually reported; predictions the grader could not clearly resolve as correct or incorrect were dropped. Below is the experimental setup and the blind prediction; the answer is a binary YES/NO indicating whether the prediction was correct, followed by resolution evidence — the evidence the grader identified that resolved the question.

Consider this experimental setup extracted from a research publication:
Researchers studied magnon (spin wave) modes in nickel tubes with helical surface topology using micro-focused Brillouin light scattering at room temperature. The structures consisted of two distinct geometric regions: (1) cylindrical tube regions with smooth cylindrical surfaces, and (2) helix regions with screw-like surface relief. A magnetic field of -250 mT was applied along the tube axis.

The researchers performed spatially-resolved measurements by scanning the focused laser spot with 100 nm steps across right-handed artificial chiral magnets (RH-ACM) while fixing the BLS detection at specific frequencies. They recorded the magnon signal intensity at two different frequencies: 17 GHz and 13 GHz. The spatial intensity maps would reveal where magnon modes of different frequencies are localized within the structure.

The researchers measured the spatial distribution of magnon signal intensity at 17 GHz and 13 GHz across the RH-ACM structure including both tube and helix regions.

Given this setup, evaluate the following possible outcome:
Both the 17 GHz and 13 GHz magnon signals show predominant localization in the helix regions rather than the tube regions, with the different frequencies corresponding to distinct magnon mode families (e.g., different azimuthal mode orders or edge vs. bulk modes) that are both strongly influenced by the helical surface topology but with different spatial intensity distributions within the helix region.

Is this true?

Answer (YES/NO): NO